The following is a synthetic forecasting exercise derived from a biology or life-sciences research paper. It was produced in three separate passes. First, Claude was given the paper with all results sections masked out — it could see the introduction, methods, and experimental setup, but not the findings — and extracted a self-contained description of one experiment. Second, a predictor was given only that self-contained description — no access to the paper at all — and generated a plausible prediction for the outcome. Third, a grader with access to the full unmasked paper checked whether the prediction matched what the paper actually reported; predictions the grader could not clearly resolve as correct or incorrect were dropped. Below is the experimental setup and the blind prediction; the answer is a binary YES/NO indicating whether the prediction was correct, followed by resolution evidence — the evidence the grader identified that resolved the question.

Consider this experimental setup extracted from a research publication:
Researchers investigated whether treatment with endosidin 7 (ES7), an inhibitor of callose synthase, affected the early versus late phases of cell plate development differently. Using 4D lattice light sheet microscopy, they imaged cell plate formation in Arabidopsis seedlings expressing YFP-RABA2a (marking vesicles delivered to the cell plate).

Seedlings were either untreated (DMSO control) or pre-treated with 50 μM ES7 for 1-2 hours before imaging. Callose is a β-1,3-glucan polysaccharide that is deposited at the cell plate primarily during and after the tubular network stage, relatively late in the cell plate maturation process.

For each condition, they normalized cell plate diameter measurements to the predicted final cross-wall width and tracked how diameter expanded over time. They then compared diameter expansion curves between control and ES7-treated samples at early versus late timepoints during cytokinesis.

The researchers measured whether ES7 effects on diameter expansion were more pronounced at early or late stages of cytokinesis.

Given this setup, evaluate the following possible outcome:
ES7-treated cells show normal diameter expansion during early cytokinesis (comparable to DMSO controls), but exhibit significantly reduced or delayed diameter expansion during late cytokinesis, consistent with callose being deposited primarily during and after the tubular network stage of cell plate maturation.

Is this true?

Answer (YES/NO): YES